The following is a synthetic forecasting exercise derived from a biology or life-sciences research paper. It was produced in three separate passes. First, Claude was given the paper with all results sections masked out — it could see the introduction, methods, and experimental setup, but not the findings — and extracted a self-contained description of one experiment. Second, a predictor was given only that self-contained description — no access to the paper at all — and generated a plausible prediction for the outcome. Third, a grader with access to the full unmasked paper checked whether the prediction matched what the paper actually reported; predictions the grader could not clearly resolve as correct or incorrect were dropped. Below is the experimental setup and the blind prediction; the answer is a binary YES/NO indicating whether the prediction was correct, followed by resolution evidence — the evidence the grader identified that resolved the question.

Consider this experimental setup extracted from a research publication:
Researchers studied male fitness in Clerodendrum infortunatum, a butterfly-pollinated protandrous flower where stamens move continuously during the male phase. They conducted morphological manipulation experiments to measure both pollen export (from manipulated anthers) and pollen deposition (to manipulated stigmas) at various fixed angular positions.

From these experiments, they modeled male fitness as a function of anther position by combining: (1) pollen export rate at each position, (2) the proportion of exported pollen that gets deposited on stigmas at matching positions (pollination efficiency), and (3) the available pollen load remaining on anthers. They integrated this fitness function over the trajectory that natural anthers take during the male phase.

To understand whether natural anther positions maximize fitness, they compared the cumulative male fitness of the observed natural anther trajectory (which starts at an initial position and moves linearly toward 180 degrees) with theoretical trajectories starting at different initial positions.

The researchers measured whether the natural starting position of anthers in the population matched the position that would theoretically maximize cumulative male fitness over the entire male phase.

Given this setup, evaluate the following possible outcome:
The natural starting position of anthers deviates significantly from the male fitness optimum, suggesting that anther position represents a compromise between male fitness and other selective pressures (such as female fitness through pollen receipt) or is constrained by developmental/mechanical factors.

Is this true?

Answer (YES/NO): NO